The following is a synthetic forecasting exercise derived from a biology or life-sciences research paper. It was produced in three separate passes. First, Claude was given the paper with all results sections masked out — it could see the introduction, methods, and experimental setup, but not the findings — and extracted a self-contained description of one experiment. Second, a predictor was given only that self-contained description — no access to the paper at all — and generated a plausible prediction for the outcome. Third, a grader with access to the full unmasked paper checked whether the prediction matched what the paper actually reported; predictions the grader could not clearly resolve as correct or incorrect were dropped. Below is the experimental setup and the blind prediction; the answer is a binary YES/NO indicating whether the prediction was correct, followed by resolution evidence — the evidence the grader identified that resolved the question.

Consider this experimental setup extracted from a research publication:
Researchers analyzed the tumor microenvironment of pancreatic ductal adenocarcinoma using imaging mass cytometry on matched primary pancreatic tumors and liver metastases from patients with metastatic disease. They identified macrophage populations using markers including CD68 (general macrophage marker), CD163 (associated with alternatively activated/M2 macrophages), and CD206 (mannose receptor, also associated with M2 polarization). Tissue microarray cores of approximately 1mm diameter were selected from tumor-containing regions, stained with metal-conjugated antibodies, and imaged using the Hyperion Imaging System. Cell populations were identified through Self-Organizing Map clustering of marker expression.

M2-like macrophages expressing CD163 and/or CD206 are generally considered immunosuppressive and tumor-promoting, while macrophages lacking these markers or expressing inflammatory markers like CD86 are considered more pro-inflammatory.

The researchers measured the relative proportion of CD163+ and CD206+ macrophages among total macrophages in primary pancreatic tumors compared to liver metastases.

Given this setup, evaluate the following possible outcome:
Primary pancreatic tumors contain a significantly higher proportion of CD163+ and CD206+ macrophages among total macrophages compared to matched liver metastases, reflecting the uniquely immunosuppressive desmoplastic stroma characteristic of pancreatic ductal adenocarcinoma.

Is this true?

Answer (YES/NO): NO